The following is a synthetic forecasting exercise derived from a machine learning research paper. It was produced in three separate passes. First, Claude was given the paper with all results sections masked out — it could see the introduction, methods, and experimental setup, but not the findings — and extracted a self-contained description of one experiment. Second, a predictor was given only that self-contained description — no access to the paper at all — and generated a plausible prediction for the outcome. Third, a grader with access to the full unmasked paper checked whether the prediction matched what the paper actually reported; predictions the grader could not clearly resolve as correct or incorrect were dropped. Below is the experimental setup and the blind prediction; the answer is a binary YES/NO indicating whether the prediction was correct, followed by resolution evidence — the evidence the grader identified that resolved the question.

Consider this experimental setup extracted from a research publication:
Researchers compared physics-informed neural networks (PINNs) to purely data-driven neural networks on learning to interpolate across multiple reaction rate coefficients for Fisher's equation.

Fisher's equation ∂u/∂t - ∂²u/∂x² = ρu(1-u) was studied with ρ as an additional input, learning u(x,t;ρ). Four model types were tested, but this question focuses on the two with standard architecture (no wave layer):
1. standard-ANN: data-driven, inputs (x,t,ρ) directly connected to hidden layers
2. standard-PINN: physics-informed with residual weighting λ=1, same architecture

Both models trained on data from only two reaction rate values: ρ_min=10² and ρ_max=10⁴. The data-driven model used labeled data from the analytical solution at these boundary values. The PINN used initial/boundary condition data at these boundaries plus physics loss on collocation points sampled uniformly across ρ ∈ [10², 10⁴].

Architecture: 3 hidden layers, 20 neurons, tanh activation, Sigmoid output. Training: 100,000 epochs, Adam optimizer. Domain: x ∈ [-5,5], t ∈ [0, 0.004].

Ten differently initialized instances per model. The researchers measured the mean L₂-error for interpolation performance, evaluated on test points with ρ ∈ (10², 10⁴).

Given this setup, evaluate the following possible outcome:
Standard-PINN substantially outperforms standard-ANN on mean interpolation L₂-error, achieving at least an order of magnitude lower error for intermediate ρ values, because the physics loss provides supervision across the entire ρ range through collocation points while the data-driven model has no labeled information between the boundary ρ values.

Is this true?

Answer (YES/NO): NO